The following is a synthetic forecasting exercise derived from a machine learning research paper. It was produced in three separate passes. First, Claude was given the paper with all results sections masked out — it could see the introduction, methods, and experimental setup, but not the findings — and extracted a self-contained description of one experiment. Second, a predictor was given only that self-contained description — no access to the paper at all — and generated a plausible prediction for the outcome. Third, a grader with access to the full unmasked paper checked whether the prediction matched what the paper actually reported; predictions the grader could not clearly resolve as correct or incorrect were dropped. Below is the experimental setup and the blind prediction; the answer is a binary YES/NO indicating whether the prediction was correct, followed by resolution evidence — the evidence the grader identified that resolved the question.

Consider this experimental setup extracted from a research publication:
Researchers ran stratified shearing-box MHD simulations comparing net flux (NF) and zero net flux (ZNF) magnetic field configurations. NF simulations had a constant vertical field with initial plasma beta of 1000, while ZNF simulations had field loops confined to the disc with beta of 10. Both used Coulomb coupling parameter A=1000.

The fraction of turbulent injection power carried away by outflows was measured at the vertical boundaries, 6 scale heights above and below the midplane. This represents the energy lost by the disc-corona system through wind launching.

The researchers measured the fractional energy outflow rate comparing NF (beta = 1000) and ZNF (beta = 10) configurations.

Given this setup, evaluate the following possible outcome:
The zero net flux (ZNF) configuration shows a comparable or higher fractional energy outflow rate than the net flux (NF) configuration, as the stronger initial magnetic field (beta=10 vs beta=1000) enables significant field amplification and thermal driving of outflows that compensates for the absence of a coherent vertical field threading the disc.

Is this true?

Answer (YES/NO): NO